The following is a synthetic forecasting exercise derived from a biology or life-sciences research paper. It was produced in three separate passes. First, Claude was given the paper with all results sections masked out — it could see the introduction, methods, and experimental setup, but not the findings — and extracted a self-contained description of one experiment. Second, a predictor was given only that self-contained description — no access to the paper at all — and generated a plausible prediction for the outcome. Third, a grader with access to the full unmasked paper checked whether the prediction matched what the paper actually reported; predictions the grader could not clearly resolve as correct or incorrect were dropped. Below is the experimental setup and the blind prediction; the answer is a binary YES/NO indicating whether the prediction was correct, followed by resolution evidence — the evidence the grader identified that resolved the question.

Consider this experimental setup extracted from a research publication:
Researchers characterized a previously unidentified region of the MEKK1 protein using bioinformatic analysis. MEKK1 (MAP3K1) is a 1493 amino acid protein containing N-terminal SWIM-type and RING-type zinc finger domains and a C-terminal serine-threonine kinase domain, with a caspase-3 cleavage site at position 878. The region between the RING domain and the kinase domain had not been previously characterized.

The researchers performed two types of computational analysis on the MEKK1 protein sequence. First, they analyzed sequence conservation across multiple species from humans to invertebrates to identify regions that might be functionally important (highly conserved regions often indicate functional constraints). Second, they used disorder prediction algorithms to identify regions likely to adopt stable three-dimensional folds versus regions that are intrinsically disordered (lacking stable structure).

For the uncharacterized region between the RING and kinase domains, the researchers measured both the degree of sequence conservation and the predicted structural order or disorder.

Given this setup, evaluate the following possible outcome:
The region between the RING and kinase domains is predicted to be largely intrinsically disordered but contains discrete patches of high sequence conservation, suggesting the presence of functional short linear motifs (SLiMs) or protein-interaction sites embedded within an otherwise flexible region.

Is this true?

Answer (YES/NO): NO